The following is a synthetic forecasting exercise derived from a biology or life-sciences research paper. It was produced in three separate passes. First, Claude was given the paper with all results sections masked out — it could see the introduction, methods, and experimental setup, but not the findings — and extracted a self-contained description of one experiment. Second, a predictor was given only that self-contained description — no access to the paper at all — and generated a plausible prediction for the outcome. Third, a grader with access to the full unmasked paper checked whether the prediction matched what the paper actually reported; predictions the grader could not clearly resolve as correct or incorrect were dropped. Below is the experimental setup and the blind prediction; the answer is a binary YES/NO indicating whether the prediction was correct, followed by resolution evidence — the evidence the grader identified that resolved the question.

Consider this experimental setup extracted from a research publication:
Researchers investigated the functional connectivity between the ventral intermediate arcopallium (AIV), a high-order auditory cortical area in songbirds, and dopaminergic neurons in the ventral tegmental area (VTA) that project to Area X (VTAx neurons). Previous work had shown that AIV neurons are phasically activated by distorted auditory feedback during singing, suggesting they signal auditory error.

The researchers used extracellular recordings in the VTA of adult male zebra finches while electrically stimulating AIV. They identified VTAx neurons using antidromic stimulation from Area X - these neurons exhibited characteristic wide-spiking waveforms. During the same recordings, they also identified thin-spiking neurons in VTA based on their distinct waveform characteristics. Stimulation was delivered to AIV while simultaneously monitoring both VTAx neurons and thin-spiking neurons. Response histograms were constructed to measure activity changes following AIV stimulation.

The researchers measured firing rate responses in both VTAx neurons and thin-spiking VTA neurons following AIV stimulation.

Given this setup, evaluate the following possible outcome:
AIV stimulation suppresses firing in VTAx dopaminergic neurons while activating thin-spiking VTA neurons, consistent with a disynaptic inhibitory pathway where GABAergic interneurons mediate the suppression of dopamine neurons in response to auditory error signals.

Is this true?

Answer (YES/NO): YES